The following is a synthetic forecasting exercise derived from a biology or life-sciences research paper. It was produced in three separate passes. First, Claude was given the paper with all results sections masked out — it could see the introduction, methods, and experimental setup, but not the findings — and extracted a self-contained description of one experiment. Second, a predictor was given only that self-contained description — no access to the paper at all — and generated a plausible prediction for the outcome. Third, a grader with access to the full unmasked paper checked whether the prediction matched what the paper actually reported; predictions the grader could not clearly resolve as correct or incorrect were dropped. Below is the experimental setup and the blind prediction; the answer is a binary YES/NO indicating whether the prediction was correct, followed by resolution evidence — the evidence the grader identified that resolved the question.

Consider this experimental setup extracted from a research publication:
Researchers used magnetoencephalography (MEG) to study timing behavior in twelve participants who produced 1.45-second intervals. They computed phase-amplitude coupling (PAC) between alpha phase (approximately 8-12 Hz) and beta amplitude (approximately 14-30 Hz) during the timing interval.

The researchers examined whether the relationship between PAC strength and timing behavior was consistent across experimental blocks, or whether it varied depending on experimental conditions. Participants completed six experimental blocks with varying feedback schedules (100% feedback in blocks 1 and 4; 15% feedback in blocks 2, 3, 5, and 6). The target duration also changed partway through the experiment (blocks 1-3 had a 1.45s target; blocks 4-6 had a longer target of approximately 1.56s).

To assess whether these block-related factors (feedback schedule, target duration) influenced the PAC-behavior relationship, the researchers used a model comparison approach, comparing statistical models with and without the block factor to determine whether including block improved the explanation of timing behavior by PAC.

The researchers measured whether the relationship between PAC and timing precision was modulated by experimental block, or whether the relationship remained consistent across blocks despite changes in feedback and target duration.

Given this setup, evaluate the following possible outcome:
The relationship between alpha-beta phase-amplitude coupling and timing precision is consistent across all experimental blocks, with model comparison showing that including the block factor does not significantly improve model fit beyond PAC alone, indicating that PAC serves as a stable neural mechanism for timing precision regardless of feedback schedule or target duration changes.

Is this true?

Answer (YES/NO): YES